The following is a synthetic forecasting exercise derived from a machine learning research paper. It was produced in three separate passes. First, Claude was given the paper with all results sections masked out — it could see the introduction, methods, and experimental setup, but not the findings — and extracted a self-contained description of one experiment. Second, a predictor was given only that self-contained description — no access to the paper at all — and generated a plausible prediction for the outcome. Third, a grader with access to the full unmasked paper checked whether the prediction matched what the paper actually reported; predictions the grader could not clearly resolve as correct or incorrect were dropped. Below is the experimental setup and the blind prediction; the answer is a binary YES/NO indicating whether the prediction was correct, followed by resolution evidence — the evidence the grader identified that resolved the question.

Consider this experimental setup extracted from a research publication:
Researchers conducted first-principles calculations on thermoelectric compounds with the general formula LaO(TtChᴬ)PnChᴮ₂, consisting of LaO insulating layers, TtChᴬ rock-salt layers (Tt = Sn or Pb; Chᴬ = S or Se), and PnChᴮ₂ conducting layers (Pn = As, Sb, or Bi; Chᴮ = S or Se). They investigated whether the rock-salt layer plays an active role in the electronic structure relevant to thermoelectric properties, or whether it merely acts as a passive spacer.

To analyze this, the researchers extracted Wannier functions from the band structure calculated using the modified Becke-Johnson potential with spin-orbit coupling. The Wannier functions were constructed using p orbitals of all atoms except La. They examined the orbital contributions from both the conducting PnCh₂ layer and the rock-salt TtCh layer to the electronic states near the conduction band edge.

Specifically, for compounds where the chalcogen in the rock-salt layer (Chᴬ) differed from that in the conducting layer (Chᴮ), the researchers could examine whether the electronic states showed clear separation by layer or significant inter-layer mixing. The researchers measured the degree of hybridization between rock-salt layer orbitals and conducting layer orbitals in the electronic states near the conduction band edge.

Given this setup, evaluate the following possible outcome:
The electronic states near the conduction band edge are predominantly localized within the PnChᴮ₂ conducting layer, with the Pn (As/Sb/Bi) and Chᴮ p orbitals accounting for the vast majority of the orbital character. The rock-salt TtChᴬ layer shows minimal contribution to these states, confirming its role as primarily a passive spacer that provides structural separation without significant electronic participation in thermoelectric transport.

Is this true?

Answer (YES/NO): NO